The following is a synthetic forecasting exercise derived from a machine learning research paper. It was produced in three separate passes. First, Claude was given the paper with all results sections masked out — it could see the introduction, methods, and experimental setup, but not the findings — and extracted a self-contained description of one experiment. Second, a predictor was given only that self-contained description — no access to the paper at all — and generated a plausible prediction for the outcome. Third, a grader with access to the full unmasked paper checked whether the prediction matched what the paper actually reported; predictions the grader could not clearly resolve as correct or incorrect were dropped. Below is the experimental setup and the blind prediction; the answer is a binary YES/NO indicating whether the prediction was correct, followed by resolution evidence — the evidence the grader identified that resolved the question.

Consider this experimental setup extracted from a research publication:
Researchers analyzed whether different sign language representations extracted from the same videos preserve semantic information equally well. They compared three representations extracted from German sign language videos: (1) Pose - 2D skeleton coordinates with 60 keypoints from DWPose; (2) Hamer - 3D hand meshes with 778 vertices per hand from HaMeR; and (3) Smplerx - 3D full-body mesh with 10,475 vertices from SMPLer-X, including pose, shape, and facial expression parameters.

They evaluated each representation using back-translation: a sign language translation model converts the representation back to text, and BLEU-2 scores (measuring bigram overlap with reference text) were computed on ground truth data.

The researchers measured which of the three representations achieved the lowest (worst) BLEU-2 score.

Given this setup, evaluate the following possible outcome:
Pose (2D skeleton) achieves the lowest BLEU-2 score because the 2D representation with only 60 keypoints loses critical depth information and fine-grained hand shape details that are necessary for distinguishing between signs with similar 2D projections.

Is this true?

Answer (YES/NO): NO